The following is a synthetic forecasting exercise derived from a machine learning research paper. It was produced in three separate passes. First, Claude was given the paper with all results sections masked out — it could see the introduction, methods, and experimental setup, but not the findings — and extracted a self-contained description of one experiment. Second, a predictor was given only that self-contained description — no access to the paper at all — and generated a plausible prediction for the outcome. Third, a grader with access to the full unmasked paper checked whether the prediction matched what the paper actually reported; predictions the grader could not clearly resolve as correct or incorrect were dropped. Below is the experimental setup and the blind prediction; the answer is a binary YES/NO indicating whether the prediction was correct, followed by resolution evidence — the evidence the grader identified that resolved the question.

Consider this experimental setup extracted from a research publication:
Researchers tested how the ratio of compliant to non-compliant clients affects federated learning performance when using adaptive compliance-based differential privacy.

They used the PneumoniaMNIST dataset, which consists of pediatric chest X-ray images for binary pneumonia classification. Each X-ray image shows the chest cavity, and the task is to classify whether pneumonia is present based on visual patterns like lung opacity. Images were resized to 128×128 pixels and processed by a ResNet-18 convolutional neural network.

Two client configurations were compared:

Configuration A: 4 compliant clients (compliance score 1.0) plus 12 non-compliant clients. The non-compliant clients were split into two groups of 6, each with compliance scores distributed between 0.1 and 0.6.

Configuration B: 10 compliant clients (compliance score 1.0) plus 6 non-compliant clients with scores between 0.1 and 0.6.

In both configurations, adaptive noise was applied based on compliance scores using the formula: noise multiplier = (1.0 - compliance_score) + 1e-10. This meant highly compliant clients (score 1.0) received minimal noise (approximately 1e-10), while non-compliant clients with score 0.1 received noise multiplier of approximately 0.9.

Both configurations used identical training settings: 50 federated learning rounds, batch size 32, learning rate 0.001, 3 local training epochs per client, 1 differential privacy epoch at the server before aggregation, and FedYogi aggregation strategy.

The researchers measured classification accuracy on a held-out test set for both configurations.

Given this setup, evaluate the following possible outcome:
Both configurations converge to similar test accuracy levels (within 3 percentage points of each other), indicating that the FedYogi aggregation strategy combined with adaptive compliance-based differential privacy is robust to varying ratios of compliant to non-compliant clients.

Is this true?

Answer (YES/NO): YES